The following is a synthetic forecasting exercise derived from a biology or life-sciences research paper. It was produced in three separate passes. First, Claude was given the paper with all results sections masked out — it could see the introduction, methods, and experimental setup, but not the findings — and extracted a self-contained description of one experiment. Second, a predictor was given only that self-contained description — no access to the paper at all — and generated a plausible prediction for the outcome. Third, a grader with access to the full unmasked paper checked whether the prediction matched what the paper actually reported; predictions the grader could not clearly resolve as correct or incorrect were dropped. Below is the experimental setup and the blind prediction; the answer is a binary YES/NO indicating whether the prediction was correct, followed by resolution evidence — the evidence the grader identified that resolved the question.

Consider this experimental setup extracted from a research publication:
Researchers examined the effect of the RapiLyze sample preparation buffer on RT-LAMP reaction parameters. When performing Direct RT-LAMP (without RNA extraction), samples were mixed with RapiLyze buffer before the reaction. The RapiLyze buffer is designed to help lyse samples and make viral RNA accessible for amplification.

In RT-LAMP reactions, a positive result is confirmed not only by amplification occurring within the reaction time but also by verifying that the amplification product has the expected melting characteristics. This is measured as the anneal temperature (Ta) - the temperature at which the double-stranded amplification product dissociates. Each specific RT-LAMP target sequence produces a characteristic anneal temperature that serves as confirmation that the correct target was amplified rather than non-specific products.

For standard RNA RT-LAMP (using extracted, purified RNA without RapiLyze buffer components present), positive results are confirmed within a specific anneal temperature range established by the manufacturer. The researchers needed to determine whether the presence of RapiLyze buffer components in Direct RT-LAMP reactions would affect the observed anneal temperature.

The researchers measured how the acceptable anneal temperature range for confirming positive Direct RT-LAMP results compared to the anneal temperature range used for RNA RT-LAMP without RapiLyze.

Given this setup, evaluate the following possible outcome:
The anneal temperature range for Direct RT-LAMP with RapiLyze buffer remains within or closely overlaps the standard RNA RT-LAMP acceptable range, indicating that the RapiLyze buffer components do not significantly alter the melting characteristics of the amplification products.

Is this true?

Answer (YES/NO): NO